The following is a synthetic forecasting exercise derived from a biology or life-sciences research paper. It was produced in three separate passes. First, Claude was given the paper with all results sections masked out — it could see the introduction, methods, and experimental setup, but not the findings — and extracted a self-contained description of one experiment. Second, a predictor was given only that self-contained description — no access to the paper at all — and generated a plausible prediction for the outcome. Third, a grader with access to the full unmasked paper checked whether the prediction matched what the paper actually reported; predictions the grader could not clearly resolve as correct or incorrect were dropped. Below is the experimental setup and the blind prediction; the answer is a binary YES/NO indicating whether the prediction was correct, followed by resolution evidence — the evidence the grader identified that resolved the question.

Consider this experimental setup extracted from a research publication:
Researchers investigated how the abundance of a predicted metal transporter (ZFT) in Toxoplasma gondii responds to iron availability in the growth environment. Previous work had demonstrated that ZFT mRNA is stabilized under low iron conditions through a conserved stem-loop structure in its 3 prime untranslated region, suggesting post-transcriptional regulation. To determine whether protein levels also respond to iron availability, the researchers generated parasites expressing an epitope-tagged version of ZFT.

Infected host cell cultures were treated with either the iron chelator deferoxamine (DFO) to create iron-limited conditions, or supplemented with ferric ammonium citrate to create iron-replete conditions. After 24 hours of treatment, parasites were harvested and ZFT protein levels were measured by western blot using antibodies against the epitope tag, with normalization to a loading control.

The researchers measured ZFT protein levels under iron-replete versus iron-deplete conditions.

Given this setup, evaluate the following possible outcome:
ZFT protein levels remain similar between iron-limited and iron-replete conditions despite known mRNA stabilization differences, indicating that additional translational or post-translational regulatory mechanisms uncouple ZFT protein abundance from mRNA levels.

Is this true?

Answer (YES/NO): NO